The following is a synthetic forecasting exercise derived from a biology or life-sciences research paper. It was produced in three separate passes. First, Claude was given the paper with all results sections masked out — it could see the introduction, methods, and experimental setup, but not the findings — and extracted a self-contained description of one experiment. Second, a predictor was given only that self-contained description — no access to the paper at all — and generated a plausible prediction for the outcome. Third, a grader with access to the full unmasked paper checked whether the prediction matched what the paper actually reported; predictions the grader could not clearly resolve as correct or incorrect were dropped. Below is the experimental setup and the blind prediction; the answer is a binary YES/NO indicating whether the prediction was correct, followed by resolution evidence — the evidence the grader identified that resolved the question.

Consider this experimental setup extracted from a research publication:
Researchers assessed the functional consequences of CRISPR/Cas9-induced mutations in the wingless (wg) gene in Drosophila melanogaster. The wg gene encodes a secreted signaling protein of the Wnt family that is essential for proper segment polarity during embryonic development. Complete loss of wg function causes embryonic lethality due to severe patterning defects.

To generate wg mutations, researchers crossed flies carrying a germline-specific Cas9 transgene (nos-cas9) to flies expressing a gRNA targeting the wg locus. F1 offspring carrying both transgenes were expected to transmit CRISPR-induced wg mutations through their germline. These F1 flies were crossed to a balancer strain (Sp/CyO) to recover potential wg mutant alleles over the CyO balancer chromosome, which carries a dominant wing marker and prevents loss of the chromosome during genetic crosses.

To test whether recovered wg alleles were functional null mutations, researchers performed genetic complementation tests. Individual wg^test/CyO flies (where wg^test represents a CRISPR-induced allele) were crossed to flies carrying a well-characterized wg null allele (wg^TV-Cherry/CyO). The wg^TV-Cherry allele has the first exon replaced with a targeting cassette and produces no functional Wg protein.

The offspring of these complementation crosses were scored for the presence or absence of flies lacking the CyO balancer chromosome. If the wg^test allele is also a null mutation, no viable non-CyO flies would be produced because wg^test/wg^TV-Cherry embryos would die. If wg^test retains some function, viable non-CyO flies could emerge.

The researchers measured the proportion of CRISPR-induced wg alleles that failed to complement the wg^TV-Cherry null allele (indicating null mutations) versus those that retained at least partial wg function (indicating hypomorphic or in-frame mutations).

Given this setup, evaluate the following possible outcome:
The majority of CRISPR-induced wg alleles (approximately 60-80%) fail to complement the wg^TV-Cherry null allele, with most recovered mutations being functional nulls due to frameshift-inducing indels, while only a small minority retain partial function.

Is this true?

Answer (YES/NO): NO